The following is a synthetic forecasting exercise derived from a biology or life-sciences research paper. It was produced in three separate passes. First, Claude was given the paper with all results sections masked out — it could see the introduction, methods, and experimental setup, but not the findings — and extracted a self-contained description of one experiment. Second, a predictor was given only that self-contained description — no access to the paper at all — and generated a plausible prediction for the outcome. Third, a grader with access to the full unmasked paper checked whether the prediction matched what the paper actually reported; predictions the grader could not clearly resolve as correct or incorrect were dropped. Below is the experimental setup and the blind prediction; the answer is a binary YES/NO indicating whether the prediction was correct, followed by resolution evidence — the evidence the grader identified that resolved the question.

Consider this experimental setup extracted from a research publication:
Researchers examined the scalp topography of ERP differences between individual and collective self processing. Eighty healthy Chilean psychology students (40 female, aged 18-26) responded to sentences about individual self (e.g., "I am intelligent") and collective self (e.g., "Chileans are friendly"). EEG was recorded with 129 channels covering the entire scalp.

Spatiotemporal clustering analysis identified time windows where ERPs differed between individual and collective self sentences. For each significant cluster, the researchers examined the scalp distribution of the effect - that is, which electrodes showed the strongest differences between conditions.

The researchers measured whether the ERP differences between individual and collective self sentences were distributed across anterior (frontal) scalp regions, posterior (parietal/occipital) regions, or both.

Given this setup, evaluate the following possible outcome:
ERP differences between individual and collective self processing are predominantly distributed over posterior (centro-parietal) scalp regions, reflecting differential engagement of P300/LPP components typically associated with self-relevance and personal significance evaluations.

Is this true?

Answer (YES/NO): NO